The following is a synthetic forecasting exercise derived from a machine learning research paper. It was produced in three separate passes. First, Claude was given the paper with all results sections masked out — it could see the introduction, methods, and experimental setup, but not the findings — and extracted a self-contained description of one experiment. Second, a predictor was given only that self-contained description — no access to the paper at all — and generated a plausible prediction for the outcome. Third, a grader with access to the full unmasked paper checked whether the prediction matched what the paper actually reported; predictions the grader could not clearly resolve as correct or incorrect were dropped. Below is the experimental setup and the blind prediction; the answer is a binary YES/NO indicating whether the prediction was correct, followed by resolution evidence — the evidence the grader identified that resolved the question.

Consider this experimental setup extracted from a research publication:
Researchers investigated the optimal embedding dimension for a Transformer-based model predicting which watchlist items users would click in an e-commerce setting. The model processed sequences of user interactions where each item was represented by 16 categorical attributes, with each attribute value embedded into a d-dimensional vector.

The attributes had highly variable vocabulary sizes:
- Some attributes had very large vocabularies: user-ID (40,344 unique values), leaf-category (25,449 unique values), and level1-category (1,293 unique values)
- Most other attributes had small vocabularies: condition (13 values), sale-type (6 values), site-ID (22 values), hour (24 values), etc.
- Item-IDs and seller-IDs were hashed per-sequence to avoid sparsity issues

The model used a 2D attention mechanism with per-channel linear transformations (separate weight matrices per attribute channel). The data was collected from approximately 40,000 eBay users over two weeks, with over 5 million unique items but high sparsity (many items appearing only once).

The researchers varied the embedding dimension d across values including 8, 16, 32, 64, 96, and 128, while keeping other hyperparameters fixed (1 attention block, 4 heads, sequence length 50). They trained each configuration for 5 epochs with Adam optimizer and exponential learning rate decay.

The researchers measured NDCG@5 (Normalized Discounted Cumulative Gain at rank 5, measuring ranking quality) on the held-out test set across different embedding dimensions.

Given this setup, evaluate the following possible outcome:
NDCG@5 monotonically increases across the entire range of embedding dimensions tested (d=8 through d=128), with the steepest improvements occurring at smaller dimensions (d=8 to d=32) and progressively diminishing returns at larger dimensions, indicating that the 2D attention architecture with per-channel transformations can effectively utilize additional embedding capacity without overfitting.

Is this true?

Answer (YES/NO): NO